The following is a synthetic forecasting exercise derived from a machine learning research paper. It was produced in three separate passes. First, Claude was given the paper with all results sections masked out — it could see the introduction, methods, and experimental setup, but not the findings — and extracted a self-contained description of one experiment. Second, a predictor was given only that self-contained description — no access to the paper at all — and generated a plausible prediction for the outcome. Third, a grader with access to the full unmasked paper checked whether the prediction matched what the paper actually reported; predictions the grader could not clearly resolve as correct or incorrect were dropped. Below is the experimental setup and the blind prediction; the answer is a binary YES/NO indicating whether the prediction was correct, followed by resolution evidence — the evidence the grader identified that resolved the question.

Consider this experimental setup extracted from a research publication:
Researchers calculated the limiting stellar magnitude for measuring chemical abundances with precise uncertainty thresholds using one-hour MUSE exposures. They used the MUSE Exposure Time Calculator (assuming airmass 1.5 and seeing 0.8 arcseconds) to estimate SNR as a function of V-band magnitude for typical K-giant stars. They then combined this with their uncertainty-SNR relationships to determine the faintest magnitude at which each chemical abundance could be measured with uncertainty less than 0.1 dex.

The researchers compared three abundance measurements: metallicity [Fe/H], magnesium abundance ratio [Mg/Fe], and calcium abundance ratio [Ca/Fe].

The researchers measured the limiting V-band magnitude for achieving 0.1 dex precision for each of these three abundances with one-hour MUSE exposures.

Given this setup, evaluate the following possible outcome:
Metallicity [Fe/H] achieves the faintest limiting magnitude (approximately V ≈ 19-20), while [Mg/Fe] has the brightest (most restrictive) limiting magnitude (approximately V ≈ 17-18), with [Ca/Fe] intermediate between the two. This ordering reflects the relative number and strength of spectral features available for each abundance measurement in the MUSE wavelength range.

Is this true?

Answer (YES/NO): NO